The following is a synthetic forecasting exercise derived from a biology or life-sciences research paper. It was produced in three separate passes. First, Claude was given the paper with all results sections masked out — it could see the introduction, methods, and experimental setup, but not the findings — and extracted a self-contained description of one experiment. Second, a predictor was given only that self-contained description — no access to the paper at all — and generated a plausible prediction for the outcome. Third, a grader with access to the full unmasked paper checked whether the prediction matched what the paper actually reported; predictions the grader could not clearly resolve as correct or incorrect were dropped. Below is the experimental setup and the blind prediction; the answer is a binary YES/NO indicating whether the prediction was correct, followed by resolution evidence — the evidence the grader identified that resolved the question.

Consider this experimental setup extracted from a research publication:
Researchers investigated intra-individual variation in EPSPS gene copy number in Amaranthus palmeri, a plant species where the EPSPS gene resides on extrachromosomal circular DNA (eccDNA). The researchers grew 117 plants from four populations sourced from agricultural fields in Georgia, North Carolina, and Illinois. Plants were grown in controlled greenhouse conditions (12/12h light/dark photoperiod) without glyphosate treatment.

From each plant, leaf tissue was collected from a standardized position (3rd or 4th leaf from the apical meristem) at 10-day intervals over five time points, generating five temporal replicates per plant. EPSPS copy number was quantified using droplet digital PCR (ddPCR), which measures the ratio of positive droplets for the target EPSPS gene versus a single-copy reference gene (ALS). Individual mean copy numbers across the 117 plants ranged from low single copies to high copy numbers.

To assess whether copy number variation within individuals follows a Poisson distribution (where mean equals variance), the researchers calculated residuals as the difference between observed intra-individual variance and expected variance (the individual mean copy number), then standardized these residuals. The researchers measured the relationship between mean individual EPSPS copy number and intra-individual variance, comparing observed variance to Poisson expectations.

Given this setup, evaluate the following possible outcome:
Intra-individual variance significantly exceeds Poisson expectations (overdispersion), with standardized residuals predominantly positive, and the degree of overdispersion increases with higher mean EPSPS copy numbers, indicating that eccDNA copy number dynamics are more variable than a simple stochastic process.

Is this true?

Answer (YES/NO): YES